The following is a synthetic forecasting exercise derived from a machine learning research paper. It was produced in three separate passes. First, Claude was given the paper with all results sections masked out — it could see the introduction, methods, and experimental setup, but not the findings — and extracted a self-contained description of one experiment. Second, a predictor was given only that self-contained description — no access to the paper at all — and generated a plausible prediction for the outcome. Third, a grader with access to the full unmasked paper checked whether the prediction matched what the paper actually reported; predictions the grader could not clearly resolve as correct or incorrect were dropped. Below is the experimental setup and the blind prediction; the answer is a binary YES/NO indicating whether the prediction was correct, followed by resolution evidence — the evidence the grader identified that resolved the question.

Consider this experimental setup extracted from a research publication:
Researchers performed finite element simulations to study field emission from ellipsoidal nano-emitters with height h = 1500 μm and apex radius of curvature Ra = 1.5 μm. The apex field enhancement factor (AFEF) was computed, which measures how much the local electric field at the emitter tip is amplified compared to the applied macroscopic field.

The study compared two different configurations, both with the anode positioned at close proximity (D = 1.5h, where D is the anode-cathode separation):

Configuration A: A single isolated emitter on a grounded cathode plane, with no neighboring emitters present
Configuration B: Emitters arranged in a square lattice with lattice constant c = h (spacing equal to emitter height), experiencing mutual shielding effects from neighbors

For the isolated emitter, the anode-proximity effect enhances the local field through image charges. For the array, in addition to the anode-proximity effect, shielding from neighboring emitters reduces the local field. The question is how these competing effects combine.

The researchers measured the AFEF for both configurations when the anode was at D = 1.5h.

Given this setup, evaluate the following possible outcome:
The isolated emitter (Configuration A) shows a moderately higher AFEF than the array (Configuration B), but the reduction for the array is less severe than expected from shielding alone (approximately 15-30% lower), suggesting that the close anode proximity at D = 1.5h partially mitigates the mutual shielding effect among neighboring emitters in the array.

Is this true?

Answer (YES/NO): NO